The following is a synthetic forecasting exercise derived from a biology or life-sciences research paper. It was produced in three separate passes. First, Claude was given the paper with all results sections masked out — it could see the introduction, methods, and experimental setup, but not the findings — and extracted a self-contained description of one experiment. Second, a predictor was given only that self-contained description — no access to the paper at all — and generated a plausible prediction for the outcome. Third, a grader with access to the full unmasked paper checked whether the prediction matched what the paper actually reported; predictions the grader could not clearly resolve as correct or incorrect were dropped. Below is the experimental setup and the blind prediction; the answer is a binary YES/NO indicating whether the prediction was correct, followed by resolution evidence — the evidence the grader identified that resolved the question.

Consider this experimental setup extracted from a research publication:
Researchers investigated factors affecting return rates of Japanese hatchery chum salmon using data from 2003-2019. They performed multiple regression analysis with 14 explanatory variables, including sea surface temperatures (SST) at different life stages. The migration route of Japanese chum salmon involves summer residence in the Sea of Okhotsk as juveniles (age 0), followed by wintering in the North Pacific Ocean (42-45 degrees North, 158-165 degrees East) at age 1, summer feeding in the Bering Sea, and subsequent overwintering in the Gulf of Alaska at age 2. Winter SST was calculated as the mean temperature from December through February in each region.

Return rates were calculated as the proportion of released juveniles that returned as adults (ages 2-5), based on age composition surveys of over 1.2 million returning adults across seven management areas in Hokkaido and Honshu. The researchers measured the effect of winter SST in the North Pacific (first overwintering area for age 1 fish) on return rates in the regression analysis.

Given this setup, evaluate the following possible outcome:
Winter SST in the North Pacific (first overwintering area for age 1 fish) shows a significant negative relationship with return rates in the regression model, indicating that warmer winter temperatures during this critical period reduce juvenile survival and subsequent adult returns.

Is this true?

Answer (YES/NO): NO